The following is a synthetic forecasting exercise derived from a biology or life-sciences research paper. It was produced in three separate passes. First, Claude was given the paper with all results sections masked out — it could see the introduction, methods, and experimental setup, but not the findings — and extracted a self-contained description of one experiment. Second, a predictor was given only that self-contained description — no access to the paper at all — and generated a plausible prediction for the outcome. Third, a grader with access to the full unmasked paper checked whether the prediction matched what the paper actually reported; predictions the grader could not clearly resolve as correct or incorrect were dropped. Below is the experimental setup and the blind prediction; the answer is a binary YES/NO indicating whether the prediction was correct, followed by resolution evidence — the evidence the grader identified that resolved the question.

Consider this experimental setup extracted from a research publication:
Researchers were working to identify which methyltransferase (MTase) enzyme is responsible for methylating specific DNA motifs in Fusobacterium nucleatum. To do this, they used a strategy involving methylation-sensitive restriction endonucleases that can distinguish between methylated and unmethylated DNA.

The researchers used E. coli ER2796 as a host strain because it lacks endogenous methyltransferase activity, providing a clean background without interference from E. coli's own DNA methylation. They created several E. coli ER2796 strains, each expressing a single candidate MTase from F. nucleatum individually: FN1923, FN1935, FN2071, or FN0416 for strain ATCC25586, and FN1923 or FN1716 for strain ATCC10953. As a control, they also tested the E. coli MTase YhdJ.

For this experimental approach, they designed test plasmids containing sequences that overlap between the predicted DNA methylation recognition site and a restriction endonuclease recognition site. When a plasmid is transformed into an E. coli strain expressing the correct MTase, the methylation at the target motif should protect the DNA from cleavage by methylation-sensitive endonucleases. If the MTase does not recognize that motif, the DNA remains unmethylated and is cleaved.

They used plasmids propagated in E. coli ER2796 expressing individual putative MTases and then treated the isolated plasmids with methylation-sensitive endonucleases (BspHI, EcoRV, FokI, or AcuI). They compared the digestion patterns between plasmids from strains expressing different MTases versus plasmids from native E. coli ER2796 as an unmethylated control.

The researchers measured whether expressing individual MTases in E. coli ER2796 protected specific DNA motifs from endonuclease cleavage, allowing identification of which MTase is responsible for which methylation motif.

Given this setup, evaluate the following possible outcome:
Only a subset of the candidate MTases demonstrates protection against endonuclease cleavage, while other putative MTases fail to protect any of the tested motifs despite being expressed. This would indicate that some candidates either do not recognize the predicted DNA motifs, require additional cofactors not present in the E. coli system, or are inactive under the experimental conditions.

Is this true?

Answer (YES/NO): NO